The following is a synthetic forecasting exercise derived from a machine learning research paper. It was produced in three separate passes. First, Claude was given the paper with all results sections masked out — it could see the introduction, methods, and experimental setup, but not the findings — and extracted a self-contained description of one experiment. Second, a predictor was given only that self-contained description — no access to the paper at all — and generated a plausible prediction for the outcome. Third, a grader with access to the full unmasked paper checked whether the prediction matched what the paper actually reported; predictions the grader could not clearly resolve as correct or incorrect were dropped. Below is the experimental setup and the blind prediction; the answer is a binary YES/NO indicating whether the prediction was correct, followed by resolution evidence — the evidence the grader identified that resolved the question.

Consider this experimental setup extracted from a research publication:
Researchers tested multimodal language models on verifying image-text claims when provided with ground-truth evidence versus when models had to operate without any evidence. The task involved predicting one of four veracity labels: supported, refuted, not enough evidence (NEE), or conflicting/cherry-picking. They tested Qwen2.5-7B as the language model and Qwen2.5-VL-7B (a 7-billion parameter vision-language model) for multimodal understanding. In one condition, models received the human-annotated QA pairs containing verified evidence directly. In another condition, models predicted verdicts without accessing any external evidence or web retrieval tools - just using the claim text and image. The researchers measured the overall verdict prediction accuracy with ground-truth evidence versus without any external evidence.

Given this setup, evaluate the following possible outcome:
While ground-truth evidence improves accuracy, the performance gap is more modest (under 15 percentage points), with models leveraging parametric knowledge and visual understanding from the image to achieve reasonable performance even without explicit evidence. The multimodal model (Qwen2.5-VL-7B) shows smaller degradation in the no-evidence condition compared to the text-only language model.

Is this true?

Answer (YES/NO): NO